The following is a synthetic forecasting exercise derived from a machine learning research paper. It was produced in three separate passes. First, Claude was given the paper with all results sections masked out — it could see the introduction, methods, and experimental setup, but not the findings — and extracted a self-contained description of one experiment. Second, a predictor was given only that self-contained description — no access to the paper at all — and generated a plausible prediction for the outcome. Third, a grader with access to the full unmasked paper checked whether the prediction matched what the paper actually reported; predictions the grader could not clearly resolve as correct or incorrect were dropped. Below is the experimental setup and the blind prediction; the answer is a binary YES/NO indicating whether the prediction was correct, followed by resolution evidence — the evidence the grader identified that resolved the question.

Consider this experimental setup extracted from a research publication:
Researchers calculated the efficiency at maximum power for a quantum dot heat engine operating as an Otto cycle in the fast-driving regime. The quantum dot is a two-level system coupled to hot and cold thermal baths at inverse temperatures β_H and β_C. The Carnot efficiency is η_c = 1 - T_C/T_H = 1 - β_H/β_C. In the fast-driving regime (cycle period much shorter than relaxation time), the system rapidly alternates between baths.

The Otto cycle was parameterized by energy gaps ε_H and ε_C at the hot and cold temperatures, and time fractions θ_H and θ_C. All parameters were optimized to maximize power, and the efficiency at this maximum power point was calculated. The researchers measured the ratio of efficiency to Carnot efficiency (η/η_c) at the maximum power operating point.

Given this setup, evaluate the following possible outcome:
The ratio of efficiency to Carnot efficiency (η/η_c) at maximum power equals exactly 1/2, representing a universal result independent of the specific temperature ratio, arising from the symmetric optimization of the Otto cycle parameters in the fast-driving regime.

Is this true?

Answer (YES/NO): YES